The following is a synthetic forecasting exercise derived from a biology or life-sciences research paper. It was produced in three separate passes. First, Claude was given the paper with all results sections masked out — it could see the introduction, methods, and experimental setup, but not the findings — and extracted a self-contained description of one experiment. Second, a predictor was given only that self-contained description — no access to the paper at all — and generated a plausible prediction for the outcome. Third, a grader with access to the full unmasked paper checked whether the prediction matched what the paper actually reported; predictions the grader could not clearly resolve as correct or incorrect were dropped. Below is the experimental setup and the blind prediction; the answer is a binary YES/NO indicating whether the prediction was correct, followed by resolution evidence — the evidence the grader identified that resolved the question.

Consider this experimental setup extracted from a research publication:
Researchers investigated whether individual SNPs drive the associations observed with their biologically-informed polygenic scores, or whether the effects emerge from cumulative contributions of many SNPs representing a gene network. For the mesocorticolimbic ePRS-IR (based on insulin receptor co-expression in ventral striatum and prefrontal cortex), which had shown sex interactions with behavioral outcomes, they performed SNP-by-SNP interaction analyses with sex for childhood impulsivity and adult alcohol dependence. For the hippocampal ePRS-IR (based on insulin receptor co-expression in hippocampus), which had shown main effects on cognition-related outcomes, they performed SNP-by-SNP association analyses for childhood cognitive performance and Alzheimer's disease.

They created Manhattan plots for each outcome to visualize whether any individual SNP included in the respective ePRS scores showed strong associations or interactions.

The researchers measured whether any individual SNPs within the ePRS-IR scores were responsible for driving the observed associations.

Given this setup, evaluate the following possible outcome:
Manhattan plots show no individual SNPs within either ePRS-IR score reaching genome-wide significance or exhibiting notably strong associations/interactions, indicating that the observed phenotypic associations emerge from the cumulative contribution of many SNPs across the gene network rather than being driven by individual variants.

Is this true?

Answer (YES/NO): YES